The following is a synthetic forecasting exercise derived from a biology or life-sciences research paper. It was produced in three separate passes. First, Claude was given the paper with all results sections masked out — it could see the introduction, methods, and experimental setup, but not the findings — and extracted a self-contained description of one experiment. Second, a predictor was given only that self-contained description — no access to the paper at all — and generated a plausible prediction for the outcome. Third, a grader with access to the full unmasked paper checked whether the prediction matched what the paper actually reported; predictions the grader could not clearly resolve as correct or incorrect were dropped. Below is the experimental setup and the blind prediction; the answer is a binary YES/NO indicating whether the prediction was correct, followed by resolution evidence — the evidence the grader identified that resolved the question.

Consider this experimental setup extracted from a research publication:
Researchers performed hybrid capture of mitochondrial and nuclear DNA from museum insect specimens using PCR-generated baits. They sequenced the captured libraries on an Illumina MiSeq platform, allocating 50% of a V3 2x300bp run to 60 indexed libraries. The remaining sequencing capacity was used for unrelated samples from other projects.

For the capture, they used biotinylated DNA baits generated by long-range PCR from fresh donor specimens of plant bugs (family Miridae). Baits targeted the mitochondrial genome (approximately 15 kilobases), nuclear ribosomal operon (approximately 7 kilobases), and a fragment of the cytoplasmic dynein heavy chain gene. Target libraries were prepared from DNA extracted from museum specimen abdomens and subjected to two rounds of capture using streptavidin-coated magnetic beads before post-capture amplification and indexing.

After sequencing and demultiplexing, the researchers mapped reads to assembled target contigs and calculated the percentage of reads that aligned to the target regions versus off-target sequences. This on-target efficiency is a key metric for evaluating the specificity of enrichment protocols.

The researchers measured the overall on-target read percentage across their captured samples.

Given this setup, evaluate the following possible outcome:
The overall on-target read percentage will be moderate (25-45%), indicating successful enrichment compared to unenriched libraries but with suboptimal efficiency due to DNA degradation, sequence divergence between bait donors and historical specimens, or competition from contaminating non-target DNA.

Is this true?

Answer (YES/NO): NO